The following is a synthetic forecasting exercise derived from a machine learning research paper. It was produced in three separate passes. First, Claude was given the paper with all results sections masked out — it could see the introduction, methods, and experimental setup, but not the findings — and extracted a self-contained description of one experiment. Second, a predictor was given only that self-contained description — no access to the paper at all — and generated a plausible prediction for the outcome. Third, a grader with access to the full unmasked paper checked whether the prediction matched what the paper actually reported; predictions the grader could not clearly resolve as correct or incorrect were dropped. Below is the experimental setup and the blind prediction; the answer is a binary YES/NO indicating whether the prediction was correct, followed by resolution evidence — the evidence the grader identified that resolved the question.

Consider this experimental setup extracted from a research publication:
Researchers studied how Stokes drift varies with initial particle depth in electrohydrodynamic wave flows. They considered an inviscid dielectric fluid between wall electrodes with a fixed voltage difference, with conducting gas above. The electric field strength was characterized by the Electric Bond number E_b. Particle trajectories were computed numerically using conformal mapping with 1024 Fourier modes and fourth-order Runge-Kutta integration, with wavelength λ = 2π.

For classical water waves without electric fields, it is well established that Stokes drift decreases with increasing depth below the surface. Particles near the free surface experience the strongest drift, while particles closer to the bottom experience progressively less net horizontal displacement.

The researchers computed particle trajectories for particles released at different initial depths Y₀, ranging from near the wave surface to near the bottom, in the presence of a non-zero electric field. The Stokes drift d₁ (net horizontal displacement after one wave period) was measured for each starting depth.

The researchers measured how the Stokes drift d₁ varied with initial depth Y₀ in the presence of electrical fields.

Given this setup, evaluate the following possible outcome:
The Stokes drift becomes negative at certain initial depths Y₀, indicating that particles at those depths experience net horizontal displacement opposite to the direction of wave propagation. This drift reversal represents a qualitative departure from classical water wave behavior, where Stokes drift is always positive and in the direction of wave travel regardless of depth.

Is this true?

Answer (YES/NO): NO